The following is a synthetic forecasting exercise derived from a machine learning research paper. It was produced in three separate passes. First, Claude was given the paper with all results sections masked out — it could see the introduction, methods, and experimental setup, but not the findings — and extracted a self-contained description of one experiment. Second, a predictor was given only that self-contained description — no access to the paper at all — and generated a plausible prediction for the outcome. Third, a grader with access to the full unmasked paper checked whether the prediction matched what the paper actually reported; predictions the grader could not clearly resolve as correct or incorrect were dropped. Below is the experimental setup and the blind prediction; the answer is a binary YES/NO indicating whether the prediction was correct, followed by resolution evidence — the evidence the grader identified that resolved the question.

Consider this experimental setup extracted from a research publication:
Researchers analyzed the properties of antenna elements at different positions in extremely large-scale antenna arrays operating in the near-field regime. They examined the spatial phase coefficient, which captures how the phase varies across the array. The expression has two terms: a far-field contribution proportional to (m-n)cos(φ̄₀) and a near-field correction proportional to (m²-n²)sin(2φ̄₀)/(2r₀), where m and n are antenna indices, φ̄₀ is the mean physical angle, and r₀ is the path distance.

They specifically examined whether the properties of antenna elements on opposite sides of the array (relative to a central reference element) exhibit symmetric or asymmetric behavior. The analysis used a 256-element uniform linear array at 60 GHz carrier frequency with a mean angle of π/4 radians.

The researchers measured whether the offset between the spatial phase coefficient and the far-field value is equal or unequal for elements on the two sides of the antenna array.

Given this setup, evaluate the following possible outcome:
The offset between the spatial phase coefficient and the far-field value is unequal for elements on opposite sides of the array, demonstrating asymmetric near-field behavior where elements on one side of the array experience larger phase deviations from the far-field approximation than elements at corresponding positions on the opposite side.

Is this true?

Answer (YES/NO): YES